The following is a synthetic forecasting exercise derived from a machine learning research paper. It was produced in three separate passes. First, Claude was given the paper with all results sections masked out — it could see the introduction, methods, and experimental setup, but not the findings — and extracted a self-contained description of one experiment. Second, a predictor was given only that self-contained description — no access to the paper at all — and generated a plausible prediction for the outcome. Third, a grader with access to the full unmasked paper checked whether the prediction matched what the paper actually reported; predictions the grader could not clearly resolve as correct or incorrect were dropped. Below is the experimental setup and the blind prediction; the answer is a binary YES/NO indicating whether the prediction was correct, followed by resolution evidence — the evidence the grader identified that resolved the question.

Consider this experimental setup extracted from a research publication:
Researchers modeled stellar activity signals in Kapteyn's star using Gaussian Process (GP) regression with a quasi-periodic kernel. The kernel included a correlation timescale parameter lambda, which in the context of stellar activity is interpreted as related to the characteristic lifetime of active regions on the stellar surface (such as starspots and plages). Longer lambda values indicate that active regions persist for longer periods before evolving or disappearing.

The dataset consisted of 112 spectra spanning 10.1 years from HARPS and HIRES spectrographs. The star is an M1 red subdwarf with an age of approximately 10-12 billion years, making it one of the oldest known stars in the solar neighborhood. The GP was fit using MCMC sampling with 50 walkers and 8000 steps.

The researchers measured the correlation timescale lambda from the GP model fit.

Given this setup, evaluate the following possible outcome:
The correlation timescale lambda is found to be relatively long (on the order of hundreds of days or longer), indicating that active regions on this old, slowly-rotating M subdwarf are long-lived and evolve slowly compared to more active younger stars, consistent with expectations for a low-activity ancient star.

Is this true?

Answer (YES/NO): YES